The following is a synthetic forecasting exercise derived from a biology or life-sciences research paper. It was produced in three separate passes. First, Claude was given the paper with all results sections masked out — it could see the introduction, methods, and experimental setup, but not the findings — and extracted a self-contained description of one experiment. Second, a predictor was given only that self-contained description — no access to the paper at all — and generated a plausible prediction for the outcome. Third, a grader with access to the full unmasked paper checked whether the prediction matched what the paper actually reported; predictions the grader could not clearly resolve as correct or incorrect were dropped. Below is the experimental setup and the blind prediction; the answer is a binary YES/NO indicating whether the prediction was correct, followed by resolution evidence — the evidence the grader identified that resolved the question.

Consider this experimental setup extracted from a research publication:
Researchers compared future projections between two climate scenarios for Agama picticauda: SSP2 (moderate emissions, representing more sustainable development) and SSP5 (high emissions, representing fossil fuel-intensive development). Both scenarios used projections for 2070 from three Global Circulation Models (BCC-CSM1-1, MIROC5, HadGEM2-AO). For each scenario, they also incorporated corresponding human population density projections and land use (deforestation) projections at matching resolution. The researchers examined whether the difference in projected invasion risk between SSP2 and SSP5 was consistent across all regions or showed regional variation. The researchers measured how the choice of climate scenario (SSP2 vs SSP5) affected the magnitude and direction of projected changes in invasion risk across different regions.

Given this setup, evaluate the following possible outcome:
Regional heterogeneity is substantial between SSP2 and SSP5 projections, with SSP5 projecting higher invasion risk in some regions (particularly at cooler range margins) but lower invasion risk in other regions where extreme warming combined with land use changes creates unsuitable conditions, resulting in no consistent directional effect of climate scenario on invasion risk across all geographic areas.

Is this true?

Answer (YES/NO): NO